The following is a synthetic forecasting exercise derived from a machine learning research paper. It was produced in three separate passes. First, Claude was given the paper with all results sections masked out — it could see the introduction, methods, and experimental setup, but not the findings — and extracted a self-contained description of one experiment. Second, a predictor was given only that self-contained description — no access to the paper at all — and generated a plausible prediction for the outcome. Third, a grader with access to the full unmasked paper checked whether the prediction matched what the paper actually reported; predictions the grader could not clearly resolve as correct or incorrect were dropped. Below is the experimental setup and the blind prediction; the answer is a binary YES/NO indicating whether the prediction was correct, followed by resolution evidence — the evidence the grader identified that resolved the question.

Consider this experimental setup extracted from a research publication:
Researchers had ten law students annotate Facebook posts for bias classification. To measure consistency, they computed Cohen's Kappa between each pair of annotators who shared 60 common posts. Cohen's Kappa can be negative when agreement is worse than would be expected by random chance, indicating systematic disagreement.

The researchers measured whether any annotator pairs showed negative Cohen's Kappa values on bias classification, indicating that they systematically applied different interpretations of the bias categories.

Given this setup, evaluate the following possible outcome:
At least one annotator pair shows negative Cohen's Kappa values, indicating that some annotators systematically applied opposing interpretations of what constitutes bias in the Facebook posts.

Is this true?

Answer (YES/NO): YES